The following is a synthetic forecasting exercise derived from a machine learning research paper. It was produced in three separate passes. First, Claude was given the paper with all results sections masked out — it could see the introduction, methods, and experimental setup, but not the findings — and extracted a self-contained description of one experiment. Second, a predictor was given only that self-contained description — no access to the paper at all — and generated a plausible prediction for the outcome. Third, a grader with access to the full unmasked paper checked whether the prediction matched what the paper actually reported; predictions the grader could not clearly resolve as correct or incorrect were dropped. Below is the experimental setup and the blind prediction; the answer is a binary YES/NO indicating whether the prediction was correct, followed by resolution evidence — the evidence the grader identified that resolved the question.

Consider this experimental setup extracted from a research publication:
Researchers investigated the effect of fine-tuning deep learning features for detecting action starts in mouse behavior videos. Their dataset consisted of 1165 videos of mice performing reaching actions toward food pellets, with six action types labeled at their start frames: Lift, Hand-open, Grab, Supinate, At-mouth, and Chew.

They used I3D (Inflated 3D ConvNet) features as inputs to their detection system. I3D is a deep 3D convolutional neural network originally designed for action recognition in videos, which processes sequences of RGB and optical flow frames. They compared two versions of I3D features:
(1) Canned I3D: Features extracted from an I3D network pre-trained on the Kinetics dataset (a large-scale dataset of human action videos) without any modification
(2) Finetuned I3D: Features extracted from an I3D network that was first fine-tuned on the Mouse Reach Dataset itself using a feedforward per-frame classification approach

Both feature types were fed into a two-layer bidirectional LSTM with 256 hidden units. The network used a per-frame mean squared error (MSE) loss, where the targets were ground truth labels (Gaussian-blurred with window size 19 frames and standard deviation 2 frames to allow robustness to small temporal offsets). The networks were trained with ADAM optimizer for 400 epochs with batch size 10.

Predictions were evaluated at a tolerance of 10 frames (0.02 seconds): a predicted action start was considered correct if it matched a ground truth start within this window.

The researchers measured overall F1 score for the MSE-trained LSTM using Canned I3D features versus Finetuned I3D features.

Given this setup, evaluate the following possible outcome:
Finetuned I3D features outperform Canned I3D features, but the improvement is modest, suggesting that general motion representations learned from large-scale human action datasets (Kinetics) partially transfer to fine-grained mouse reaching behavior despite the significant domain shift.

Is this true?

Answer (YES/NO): NO